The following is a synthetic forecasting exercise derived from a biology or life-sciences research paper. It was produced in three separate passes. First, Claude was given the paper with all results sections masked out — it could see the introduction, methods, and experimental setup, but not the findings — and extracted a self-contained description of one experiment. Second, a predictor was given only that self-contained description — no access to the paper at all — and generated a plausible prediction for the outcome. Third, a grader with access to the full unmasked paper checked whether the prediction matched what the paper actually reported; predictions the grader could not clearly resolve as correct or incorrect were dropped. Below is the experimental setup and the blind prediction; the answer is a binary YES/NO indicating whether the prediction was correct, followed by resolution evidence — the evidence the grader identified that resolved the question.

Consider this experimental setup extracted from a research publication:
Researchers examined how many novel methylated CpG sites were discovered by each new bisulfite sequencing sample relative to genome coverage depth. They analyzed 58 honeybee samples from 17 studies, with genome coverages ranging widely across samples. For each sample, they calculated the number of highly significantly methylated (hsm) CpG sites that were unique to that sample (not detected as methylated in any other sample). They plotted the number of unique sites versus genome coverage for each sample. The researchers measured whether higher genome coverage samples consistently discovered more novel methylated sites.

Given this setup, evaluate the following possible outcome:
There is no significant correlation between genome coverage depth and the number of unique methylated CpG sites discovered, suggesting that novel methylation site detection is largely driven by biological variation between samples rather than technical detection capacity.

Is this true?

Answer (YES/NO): YES